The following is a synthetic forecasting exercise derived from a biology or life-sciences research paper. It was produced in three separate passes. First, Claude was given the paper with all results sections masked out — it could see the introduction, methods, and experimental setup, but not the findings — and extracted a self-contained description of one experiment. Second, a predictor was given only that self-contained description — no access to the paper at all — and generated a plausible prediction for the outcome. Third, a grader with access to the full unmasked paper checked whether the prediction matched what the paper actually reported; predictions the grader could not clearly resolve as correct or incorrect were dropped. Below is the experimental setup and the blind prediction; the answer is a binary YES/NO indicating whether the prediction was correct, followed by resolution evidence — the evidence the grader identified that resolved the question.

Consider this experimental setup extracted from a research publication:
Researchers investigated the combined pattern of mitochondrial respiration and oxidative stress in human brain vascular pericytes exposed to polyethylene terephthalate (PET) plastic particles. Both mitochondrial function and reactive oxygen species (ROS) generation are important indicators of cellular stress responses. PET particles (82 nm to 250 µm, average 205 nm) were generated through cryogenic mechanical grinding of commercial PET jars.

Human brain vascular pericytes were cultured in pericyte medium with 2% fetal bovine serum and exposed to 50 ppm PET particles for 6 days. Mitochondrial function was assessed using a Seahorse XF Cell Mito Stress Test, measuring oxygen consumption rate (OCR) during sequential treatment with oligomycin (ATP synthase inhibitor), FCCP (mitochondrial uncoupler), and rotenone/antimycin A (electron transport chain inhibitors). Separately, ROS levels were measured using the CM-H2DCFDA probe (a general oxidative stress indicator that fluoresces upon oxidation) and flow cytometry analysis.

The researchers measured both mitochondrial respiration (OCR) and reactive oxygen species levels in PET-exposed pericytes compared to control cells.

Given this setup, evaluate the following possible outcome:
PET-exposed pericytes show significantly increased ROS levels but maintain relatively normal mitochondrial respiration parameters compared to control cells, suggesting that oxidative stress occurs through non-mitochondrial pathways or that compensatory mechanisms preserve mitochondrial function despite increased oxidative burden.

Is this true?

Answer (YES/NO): NO